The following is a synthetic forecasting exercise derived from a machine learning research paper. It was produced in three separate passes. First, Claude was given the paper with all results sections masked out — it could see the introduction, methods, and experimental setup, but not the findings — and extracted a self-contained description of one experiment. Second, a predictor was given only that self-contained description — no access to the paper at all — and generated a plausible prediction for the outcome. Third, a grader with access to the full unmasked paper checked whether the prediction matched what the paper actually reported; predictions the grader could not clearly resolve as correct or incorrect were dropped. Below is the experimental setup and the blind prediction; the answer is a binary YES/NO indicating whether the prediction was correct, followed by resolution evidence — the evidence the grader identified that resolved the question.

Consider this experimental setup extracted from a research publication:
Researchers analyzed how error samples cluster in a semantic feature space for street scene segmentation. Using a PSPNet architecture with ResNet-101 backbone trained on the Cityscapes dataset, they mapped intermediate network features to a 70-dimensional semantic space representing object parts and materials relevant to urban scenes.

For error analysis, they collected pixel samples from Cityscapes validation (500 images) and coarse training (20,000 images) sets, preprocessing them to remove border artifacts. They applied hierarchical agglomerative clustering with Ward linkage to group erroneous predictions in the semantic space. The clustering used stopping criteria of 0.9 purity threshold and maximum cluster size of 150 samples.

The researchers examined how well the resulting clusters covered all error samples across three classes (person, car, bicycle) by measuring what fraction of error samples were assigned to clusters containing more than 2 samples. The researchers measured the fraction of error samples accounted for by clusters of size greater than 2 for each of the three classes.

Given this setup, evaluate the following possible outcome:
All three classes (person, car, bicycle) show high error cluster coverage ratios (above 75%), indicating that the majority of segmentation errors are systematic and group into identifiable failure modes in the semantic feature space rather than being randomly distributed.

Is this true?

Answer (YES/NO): YES